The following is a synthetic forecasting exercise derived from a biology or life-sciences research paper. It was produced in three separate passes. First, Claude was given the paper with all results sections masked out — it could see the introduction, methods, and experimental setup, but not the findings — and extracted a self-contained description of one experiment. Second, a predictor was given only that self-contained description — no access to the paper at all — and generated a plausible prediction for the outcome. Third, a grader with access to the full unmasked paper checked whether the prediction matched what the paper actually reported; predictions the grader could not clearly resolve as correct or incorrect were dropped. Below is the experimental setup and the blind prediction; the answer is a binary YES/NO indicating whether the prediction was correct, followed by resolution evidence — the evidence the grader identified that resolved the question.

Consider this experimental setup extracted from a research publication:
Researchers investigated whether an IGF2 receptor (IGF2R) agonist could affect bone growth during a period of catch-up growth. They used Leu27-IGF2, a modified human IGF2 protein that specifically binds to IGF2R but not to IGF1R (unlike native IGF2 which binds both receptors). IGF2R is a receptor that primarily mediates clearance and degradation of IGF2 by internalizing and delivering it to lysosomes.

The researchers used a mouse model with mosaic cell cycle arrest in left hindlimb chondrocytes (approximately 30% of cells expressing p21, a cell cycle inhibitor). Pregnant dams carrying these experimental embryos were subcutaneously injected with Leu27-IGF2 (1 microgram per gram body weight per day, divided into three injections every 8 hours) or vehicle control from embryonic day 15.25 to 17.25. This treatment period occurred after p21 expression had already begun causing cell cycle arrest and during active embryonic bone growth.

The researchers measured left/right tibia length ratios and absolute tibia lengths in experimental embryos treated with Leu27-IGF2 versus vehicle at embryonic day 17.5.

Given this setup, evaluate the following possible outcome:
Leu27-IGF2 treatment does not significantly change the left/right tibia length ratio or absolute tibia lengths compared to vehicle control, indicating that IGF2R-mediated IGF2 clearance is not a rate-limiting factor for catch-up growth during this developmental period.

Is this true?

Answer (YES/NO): NO